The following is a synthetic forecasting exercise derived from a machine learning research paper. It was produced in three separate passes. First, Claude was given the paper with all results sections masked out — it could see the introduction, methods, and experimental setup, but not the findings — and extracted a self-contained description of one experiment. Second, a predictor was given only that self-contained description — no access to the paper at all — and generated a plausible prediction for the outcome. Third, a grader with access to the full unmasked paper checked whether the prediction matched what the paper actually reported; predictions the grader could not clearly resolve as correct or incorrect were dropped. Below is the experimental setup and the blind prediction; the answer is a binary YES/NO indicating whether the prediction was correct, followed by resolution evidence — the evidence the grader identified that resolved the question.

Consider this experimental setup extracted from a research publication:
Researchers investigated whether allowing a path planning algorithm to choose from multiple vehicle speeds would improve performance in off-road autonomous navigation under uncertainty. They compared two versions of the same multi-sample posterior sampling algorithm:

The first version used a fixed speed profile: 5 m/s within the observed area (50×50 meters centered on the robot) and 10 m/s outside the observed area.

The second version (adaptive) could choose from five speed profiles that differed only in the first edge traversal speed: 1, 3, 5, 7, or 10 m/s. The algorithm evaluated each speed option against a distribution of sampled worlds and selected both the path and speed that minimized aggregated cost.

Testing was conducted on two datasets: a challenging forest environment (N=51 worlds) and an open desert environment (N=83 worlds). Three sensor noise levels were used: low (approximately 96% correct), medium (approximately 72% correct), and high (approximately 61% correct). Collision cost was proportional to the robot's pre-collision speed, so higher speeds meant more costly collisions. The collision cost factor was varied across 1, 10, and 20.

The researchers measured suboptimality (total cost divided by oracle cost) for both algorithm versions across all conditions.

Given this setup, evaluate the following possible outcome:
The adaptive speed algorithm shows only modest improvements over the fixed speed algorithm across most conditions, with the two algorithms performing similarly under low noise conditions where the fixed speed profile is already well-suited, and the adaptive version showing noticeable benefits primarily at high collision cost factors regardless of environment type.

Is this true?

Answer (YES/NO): NO